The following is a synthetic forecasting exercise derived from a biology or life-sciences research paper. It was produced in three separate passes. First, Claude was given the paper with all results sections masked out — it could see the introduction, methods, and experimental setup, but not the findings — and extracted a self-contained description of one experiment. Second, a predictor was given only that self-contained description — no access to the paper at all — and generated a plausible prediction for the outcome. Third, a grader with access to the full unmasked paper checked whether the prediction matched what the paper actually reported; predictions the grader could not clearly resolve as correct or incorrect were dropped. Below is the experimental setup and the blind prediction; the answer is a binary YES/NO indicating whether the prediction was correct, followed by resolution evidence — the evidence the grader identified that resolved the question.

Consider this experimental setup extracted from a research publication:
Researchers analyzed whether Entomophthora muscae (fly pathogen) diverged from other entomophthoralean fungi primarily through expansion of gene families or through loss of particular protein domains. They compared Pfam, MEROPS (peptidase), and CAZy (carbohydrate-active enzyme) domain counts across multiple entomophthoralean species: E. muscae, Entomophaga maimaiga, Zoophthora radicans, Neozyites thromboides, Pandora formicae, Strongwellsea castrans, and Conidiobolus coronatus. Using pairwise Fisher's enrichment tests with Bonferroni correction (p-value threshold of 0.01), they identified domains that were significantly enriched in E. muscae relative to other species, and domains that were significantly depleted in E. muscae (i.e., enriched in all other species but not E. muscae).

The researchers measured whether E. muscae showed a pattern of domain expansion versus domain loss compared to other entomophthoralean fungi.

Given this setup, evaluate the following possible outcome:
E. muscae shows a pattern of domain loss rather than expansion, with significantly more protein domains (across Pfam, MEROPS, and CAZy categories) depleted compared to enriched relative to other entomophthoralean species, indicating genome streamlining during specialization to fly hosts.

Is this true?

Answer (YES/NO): NO